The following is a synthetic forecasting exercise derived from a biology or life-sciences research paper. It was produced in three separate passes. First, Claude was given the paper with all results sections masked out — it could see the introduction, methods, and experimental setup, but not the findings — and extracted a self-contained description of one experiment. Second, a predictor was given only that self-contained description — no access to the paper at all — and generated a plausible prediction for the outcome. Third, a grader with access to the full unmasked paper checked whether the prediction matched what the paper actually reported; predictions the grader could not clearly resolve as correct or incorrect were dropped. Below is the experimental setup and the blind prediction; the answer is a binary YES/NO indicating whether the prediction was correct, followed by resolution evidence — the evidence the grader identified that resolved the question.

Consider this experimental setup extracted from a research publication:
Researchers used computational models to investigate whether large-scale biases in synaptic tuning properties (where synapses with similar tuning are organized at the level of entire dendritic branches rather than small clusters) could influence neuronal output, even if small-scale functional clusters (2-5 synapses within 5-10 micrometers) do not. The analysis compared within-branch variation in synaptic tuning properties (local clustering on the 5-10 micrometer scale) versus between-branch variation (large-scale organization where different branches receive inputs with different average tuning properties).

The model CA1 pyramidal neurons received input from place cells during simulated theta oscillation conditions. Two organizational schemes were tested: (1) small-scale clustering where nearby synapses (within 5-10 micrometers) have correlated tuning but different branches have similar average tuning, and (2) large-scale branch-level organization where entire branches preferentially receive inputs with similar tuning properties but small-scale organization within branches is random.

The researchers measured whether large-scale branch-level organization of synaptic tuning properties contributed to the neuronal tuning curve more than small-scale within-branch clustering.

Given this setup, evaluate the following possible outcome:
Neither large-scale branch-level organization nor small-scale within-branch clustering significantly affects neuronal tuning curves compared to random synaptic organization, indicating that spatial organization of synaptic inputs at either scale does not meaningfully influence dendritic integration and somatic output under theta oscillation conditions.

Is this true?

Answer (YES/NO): NO